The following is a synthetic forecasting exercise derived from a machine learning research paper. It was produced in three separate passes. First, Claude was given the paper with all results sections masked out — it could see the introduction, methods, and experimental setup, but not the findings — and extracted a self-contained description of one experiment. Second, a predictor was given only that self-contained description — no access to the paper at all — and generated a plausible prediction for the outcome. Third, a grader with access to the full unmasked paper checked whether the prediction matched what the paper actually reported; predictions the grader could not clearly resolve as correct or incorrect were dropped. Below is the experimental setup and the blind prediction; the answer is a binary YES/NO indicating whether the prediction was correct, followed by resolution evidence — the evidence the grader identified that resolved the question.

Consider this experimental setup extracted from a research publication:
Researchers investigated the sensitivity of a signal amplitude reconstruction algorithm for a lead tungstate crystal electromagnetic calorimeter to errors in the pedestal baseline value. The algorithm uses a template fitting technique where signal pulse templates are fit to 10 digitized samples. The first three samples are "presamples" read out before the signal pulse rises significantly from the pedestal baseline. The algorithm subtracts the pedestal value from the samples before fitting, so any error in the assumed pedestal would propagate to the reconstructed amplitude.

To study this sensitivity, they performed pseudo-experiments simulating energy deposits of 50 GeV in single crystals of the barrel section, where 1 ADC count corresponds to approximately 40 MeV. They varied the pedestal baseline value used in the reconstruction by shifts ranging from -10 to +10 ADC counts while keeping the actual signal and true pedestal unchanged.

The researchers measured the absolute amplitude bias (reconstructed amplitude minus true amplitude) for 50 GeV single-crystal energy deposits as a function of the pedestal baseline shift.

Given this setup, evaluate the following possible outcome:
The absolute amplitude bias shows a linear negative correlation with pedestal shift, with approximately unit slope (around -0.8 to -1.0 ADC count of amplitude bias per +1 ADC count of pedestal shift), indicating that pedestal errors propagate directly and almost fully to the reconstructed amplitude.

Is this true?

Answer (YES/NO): NO